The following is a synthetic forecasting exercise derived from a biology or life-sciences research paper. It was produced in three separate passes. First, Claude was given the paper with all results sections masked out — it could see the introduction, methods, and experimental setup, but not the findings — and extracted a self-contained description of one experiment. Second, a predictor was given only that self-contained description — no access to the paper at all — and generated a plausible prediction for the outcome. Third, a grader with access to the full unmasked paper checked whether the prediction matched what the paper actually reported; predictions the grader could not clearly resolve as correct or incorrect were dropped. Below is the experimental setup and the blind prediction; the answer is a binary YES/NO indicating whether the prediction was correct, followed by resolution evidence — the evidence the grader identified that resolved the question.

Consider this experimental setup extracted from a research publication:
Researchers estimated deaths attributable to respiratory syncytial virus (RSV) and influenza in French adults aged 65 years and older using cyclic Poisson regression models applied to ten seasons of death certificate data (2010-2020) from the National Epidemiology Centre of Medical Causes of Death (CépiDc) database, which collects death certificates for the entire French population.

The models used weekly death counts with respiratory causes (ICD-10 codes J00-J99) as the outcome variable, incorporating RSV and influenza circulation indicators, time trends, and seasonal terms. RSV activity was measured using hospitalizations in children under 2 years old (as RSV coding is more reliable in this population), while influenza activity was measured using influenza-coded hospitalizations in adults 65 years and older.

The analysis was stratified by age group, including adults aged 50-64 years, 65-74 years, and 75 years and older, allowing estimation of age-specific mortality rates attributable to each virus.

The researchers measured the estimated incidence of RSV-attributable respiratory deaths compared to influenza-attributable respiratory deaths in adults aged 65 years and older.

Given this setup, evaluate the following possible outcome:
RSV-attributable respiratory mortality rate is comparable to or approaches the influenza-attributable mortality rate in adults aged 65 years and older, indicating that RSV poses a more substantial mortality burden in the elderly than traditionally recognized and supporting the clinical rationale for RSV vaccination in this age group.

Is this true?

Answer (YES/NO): NO